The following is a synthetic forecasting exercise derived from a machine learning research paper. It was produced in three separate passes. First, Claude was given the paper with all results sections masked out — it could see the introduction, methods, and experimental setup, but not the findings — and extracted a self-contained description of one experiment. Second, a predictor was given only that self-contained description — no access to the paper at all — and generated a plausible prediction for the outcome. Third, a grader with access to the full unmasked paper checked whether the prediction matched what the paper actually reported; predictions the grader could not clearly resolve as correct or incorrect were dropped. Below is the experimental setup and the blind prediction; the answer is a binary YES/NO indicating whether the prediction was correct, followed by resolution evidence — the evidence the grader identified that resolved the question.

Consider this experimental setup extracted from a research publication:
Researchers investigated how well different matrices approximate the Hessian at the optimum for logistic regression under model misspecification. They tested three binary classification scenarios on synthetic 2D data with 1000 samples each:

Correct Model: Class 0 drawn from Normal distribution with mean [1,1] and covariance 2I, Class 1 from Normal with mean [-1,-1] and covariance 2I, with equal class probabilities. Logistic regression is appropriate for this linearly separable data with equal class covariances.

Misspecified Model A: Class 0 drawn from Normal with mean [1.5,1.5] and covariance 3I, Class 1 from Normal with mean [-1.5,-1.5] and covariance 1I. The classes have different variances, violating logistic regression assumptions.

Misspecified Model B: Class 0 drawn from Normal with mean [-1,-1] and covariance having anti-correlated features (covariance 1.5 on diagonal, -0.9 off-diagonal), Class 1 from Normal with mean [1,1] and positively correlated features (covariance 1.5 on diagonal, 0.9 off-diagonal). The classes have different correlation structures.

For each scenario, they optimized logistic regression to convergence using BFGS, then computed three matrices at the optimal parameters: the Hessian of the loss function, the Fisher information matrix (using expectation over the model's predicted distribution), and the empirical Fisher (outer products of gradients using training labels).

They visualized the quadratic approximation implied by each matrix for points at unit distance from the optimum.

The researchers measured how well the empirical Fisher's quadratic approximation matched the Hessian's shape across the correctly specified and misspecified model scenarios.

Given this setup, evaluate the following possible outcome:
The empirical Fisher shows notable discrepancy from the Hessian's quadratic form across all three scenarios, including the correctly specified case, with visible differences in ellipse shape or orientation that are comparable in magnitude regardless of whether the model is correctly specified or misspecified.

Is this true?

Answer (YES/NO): NO